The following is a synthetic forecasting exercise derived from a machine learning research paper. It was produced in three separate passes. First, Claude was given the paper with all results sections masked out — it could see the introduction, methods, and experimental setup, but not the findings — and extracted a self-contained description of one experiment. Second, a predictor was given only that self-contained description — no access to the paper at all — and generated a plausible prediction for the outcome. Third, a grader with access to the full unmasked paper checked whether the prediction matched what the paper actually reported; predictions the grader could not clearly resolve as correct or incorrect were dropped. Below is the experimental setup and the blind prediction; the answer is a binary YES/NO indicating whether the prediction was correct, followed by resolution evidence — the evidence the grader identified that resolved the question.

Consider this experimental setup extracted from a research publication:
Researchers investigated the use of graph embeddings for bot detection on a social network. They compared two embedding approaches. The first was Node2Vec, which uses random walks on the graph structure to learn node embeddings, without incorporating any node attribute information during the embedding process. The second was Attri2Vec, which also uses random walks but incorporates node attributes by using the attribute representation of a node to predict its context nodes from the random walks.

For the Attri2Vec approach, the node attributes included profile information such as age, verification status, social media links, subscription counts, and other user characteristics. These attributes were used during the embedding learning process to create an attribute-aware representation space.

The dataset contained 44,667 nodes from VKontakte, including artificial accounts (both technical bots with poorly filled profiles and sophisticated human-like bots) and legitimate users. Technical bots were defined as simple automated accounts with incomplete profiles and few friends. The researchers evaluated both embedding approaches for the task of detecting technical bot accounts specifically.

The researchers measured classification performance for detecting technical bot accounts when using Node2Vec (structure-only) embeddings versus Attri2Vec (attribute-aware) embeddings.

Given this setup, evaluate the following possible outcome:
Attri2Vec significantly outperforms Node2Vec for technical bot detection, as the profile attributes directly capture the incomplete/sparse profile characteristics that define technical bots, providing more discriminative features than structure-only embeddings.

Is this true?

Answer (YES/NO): YES